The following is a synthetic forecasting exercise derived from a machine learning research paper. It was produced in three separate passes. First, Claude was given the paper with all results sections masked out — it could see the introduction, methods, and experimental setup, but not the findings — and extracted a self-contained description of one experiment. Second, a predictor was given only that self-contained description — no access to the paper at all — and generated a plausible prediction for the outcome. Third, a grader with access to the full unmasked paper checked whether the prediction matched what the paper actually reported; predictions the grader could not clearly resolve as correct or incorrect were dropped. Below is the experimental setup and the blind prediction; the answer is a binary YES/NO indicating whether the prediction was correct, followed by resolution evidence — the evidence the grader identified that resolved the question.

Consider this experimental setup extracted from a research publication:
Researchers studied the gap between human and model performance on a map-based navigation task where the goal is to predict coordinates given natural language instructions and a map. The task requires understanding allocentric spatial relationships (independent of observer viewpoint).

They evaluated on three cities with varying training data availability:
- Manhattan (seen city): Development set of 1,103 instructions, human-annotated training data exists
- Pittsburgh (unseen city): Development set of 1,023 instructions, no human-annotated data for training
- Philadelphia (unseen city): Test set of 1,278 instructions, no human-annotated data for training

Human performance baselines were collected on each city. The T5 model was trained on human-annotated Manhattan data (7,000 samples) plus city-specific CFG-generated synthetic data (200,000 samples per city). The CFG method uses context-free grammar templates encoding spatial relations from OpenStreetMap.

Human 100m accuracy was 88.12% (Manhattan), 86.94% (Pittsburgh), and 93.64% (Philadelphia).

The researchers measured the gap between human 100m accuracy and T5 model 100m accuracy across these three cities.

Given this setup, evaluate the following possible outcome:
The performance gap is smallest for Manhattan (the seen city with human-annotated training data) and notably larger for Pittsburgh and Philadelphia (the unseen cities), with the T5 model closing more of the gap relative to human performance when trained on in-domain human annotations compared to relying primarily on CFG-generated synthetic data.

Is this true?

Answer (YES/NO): NO